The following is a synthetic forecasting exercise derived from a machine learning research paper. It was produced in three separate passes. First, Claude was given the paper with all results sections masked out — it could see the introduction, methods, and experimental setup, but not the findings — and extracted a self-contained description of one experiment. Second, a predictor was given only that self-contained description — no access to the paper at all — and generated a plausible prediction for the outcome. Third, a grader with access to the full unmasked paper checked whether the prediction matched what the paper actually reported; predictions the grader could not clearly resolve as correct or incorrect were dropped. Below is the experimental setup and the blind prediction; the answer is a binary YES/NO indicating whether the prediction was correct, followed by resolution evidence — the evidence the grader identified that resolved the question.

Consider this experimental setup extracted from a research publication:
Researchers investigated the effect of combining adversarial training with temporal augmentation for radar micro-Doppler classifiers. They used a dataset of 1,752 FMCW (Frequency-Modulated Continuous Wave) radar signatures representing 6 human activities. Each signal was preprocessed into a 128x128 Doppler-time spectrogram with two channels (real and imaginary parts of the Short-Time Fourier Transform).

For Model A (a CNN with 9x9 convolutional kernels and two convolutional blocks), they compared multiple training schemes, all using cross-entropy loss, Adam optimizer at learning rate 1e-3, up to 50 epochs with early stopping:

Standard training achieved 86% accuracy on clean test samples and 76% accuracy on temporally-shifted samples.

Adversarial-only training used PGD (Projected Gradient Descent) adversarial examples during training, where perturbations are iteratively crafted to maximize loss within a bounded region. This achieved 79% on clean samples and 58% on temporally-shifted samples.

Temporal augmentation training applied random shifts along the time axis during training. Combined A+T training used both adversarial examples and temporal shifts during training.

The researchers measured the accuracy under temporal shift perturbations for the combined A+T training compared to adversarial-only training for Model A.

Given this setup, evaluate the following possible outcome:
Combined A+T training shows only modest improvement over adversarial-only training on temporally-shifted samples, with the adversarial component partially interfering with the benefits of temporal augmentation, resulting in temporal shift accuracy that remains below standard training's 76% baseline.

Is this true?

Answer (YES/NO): NO